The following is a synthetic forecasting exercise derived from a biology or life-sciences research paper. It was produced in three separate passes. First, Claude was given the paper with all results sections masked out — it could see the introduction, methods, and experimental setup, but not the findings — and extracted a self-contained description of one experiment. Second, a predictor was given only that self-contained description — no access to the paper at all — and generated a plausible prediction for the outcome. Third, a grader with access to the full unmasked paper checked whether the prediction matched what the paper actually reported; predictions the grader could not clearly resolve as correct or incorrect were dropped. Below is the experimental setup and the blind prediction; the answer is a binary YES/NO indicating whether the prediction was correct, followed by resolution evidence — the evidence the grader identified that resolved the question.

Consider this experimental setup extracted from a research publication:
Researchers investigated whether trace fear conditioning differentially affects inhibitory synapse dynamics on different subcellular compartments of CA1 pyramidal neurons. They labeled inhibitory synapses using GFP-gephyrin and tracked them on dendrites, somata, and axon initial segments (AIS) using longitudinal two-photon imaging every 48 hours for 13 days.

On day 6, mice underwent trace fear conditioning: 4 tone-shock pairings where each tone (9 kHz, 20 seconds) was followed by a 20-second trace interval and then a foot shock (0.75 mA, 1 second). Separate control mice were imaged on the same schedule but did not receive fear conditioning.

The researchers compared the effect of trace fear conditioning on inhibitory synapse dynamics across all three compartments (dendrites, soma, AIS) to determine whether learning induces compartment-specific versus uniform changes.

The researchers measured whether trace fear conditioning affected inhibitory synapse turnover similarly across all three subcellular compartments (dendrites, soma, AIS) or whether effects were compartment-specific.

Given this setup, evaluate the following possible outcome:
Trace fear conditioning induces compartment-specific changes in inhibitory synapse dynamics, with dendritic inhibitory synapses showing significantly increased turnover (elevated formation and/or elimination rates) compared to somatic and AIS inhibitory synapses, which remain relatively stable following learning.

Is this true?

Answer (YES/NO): NO